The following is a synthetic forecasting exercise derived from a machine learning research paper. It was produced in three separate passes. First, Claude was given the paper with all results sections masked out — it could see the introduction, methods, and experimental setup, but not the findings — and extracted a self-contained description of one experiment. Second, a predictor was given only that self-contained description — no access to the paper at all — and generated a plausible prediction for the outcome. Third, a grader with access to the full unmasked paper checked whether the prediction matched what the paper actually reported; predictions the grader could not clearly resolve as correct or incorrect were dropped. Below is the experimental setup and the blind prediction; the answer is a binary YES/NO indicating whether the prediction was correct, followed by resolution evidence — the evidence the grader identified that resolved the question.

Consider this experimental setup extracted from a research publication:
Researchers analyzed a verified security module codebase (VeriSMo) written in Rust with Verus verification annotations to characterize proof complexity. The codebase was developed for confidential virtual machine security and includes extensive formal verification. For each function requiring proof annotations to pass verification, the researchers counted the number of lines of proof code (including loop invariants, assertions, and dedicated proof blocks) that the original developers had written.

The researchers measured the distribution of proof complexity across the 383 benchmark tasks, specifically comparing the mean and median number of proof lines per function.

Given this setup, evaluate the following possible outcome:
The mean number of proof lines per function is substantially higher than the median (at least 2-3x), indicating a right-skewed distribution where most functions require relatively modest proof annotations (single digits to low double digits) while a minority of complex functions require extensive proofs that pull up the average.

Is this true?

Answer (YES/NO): YES